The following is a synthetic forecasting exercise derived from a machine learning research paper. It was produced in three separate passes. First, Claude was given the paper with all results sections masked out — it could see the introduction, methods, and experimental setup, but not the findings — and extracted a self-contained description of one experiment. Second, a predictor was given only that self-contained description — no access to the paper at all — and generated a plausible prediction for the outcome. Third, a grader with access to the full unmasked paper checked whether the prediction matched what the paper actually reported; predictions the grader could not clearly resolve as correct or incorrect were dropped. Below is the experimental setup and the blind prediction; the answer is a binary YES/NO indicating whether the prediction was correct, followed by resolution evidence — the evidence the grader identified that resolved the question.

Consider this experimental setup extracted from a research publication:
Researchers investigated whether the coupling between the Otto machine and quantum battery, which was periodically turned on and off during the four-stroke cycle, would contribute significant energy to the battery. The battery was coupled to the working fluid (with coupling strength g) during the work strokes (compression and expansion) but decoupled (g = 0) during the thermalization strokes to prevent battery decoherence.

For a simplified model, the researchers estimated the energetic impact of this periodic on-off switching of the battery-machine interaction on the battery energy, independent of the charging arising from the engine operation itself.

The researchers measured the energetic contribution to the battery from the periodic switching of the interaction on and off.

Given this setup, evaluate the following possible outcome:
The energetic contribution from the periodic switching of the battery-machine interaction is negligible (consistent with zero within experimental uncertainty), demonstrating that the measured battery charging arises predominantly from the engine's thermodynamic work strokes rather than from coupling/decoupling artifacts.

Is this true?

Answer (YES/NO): YES